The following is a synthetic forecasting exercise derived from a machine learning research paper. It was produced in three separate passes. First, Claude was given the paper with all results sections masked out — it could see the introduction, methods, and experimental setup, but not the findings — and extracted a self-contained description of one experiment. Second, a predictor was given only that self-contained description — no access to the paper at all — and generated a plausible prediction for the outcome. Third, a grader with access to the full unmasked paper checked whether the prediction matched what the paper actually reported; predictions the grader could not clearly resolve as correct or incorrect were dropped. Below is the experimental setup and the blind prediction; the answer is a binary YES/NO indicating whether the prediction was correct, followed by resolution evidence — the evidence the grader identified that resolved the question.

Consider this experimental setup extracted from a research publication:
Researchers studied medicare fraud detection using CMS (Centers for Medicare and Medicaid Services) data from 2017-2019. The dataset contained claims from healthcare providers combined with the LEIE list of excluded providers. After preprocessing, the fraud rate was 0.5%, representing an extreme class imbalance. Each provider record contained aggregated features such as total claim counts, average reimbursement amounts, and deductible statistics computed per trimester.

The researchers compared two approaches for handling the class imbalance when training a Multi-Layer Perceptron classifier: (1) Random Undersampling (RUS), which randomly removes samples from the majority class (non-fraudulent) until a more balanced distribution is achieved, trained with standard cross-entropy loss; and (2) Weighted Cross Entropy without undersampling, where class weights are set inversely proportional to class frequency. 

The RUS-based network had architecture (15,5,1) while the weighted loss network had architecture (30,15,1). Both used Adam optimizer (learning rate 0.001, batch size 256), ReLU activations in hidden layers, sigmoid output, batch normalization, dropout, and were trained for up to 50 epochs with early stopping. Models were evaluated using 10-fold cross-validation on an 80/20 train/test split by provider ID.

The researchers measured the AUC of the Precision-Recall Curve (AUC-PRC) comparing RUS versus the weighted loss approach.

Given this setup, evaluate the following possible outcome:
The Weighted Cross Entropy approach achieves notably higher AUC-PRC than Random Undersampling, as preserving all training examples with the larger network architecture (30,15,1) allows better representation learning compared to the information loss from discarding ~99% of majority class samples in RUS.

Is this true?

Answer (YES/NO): YES